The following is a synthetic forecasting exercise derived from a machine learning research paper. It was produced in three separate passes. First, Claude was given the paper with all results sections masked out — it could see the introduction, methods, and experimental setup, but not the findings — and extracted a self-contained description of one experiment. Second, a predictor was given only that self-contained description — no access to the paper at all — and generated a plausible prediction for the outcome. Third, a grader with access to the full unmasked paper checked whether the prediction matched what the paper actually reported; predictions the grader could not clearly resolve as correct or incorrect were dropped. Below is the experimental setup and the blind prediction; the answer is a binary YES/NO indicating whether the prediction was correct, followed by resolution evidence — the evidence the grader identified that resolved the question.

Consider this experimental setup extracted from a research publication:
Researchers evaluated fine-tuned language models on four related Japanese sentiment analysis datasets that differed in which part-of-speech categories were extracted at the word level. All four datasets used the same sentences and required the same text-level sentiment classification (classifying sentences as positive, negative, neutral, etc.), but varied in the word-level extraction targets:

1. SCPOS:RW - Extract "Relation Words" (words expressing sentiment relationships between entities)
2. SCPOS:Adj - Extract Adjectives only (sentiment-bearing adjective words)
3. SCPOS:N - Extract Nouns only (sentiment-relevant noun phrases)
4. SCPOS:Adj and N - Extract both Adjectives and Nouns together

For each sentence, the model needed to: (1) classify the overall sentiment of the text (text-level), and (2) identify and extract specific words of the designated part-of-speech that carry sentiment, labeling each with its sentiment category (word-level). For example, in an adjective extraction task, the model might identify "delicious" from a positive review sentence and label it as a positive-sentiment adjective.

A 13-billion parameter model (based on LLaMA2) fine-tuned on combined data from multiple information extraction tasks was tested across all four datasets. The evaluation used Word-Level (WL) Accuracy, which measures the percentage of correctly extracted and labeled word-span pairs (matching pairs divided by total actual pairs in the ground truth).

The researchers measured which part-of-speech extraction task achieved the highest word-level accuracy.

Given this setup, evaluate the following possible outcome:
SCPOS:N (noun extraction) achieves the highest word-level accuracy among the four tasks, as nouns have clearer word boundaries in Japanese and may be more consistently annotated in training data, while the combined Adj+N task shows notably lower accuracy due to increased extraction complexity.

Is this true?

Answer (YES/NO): NO